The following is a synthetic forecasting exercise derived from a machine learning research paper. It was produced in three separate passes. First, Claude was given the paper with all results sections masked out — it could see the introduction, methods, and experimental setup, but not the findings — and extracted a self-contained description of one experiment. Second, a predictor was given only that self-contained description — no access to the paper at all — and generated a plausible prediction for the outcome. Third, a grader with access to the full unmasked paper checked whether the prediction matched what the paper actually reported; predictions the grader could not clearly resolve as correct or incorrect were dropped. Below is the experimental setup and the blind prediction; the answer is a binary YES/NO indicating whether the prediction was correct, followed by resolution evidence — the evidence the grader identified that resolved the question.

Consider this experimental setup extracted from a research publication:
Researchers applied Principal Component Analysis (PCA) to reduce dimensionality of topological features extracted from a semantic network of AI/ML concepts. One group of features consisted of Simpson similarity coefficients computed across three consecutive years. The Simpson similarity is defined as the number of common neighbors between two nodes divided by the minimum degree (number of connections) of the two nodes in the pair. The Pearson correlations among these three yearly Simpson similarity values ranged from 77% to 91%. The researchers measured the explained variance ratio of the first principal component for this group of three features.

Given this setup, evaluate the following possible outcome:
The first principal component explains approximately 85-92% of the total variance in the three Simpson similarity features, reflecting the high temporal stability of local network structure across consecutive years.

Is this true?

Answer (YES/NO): NO